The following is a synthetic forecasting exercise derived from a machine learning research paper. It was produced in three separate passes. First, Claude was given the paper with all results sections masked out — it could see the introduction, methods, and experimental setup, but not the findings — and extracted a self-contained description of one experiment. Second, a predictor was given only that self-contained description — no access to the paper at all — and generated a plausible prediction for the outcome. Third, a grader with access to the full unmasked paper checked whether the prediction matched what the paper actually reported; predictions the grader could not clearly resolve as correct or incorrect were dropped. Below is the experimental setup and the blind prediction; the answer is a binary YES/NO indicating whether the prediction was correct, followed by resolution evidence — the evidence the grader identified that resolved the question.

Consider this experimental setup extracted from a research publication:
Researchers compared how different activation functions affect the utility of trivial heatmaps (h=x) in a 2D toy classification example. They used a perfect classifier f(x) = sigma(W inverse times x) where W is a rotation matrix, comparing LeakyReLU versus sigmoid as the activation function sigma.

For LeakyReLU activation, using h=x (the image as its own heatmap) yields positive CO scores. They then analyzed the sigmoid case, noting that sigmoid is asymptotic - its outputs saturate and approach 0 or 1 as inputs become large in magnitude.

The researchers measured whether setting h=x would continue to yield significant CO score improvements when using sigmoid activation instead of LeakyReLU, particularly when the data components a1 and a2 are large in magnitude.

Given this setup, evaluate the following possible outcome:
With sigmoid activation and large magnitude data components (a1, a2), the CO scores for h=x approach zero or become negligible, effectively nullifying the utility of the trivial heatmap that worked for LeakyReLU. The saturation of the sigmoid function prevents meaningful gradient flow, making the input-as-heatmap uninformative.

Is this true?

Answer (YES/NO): YES